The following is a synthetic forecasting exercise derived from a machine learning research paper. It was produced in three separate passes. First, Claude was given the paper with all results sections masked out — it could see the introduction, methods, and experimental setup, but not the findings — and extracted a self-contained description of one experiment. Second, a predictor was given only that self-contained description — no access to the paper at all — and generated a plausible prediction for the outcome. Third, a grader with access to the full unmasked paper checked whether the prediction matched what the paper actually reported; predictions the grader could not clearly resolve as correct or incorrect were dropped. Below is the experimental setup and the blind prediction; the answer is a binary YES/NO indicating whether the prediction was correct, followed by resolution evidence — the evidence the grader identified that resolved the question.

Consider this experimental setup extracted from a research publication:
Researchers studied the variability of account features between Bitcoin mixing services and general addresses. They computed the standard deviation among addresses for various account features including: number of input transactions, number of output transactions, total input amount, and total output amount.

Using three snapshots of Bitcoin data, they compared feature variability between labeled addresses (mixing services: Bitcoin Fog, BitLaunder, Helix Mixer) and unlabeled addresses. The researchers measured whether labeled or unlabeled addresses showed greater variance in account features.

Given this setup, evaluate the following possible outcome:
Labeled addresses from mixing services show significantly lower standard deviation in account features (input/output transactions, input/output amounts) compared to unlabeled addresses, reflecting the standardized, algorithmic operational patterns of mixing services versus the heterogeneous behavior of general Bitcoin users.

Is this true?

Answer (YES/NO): YES